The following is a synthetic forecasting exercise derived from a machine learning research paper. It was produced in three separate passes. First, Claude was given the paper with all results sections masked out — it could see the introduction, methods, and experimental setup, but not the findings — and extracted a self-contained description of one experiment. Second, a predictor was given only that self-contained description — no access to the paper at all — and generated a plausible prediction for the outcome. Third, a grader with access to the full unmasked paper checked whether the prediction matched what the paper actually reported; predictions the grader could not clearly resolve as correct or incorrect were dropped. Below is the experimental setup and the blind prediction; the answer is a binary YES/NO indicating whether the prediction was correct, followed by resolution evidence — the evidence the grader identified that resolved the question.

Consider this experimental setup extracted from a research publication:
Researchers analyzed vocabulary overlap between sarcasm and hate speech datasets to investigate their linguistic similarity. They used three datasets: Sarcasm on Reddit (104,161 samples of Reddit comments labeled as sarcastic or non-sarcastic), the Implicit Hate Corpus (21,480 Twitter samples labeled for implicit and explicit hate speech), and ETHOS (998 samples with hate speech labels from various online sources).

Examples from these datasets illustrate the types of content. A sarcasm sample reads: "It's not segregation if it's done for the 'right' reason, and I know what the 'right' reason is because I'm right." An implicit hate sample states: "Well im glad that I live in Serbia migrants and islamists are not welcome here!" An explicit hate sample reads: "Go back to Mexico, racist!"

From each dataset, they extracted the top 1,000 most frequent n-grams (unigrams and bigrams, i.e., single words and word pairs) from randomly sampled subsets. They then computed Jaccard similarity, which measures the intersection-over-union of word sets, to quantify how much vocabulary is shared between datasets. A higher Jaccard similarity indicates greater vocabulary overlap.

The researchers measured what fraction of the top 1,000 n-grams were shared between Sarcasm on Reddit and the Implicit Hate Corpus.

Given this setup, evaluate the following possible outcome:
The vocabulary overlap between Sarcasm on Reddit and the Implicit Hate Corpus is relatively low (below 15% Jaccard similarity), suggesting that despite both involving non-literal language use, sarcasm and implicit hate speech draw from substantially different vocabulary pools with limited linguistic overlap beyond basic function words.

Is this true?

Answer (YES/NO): NO